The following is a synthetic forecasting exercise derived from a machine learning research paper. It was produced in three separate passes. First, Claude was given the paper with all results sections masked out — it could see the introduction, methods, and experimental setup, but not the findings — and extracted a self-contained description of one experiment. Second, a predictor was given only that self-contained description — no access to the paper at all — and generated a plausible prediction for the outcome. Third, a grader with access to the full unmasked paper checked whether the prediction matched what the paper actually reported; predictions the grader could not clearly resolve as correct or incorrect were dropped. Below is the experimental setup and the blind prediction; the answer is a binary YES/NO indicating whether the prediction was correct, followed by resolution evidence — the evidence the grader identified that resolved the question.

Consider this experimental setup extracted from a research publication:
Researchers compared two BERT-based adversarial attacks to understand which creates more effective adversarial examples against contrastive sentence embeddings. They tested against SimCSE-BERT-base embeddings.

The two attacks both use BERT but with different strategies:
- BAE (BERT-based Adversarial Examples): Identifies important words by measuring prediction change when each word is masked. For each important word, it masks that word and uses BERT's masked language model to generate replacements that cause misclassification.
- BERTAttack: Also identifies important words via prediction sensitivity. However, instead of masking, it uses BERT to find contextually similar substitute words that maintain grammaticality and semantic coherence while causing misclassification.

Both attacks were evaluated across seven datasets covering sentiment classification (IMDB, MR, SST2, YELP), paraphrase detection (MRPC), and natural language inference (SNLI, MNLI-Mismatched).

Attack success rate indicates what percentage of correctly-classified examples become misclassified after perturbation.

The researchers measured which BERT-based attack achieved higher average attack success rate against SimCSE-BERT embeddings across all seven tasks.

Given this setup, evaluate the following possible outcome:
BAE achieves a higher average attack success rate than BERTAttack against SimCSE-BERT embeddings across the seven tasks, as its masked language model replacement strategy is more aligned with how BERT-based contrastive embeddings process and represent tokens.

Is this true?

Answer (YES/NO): NO